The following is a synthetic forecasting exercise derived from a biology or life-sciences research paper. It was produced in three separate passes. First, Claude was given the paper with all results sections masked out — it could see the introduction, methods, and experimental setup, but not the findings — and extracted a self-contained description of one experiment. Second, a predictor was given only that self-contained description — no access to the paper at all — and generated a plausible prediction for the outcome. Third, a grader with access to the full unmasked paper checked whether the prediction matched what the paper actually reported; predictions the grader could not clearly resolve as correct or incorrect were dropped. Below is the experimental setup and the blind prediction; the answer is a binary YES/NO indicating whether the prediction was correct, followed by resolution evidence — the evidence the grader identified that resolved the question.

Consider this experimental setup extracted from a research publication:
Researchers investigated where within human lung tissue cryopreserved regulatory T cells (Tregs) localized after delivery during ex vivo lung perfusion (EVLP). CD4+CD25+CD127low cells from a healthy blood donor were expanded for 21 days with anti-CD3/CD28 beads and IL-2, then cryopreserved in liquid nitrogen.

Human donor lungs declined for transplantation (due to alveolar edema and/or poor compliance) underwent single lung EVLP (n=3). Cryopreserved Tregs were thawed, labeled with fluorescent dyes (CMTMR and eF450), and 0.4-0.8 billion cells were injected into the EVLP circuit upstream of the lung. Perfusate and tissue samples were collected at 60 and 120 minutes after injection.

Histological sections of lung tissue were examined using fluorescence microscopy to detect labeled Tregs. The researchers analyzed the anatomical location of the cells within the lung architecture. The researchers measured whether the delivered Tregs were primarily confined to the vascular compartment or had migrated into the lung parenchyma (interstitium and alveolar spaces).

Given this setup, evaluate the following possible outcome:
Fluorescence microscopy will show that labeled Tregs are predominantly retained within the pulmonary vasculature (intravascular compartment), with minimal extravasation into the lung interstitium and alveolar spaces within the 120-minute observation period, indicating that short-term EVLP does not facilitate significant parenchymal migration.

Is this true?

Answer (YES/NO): NO